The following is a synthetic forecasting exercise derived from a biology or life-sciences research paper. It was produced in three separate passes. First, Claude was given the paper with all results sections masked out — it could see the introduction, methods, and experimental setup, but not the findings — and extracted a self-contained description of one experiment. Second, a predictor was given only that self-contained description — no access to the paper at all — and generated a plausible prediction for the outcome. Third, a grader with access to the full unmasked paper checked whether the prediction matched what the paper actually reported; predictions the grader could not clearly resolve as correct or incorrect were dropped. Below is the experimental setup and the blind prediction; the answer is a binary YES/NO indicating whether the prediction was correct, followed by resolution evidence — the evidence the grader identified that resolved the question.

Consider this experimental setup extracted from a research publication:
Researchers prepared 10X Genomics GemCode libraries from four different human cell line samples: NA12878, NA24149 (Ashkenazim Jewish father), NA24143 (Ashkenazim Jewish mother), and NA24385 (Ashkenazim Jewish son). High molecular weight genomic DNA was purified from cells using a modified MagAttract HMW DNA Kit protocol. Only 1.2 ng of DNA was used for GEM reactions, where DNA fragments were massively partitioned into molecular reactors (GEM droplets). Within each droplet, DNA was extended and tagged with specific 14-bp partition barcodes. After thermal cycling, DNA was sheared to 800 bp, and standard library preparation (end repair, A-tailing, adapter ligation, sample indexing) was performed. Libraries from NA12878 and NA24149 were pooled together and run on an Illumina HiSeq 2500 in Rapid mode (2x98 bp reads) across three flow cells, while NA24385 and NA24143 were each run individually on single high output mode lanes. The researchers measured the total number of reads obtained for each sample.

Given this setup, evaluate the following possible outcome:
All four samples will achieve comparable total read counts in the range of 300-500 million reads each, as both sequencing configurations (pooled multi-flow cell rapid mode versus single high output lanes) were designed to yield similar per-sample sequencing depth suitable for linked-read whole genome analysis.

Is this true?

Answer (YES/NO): NO